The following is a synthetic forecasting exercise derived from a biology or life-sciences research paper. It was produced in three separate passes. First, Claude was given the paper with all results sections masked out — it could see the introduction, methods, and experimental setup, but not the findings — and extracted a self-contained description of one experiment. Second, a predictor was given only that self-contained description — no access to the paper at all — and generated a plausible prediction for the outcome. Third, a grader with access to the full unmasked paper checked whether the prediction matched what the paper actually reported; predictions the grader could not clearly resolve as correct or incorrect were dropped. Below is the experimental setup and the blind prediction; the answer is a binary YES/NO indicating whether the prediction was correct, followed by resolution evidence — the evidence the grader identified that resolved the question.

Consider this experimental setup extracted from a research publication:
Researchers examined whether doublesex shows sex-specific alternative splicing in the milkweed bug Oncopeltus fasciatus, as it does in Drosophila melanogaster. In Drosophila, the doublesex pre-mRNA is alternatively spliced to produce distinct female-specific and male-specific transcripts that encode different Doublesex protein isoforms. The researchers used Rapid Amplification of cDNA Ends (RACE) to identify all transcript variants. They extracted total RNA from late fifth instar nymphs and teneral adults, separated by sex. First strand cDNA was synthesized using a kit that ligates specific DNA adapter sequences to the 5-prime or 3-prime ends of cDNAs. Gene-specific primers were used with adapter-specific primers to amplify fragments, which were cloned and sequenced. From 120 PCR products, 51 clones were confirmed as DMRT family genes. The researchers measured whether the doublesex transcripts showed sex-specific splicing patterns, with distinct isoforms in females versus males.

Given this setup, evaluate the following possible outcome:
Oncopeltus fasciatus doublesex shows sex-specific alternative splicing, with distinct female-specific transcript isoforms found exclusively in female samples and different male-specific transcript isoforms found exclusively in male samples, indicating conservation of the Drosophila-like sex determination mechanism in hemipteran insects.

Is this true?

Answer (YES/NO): NO